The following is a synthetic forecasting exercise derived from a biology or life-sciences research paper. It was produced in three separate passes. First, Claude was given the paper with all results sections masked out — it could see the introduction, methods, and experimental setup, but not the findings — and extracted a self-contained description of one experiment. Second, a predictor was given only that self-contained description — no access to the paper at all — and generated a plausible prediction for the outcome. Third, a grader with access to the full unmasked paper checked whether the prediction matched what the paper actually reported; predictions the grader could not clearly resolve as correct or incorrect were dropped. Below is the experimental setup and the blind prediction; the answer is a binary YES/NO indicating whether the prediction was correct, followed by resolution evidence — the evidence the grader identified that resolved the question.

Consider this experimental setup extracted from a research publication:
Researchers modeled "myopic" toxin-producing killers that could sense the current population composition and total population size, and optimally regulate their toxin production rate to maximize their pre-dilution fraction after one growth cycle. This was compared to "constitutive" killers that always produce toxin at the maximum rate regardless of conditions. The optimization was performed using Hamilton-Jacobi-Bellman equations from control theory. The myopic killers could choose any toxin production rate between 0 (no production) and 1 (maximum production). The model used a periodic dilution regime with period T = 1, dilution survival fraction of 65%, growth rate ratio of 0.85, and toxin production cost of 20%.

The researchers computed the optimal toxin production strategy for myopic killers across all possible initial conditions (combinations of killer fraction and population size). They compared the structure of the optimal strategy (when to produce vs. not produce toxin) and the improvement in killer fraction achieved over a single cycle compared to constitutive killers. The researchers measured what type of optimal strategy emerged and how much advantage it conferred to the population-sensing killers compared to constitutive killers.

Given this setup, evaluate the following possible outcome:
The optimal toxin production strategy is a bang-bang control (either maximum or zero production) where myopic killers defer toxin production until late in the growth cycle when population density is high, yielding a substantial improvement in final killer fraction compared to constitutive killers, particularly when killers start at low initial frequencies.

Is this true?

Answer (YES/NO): NO